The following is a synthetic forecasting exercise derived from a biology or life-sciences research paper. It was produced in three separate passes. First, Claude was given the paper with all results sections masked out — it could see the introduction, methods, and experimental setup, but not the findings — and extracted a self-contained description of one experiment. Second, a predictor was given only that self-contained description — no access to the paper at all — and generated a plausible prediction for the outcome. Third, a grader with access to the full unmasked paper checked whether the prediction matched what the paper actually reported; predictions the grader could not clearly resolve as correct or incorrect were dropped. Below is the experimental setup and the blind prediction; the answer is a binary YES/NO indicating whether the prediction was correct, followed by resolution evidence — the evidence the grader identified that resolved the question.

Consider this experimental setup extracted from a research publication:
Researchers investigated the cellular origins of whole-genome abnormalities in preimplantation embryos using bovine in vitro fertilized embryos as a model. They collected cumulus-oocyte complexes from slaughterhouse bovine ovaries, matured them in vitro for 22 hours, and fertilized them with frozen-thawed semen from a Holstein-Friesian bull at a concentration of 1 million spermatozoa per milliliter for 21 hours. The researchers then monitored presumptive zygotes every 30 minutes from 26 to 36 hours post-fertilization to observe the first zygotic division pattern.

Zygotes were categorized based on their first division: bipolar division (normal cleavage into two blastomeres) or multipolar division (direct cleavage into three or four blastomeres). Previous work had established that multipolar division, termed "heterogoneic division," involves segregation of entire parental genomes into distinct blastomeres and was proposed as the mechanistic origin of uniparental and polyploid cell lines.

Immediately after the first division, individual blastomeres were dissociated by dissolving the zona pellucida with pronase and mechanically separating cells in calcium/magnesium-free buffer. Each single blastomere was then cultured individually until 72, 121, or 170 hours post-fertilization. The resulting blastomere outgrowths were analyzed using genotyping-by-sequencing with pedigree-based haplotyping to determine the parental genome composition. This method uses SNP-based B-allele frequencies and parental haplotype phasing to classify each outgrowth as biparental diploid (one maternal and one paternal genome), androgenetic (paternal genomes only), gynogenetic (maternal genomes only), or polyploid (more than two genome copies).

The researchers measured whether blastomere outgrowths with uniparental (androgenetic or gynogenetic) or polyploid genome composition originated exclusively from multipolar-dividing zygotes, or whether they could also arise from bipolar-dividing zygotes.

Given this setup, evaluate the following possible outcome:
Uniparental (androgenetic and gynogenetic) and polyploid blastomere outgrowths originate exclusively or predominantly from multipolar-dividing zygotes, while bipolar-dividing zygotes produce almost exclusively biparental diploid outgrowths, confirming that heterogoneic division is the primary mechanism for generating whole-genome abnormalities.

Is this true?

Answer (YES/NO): YES